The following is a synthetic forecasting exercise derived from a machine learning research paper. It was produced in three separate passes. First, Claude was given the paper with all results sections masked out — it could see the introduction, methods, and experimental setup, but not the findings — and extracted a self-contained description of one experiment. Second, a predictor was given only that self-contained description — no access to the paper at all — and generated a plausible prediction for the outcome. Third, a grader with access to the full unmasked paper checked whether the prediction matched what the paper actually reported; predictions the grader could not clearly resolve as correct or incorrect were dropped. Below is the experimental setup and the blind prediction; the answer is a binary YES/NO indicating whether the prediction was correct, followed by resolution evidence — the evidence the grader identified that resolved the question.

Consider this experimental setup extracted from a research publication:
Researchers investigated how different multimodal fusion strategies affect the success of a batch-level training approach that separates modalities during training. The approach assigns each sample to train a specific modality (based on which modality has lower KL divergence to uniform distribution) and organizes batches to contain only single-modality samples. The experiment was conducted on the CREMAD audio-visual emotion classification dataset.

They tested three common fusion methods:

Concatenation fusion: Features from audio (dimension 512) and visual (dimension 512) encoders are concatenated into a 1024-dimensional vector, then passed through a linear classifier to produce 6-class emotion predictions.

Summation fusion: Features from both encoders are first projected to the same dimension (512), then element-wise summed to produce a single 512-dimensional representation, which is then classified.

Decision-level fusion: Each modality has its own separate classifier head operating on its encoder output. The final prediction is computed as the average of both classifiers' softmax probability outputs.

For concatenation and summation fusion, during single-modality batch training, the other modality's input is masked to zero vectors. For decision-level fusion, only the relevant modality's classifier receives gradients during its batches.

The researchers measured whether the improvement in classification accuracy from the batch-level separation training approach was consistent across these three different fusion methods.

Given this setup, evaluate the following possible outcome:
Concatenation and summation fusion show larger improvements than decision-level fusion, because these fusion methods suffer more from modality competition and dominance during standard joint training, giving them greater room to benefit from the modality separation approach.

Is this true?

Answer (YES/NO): YES